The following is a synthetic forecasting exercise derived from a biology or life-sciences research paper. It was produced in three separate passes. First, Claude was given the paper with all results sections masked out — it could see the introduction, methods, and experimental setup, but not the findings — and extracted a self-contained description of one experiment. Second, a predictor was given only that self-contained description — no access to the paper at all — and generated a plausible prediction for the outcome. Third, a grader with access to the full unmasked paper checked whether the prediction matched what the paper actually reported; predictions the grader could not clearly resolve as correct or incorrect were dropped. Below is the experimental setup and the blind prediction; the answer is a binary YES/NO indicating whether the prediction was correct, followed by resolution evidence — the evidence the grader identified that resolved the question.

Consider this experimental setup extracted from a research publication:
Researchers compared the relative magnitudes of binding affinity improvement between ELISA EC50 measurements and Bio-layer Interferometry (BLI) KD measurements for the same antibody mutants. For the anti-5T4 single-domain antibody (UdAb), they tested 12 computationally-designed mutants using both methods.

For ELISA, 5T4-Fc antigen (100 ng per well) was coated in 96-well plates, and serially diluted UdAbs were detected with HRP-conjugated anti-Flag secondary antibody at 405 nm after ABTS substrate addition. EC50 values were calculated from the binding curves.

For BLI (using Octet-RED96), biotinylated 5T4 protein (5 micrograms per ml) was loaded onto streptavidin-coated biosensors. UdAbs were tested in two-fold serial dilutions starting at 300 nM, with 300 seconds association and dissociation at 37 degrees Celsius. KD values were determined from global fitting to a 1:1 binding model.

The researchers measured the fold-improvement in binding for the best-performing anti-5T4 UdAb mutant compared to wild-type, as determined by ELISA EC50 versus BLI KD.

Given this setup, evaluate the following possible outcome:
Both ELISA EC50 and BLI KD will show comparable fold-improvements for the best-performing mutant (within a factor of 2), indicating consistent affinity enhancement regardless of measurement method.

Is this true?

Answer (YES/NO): NO